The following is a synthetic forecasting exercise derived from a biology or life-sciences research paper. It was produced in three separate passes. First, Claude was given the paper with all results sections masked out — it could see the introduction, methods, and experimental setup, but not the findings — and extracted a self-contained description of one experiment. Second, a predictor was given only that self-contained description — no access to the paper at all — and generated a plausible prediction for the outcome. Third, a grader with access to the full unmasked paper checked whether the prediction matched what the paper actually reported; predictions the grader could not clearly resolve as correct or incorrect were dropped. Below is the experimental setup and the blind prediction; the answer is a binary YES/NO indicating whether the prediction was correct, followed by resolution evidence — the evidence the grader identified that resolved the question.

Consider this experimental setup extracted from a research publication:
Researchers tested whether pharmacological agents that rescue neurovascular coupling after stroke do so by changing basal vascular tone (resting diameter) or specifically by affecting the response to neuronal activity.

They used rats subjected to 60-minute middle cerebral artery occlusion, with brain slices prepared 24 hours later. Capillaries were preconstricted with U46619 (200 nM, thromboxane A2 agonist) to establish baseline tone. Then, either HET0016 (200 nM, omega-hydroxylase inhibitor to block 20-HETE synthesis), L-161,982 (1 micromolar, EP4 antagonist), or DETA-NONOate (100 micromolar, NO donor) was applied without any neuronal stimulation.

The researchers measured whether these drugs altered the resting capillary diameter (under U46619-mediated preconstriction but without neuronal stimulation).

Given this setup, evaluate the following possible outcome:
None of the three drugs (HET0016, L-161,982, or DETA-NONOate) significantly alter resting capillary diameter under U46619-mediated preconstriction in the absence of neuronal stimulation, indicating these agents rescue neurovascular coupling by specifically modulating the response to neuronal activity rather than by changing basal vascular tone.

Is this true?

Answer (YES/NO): YES